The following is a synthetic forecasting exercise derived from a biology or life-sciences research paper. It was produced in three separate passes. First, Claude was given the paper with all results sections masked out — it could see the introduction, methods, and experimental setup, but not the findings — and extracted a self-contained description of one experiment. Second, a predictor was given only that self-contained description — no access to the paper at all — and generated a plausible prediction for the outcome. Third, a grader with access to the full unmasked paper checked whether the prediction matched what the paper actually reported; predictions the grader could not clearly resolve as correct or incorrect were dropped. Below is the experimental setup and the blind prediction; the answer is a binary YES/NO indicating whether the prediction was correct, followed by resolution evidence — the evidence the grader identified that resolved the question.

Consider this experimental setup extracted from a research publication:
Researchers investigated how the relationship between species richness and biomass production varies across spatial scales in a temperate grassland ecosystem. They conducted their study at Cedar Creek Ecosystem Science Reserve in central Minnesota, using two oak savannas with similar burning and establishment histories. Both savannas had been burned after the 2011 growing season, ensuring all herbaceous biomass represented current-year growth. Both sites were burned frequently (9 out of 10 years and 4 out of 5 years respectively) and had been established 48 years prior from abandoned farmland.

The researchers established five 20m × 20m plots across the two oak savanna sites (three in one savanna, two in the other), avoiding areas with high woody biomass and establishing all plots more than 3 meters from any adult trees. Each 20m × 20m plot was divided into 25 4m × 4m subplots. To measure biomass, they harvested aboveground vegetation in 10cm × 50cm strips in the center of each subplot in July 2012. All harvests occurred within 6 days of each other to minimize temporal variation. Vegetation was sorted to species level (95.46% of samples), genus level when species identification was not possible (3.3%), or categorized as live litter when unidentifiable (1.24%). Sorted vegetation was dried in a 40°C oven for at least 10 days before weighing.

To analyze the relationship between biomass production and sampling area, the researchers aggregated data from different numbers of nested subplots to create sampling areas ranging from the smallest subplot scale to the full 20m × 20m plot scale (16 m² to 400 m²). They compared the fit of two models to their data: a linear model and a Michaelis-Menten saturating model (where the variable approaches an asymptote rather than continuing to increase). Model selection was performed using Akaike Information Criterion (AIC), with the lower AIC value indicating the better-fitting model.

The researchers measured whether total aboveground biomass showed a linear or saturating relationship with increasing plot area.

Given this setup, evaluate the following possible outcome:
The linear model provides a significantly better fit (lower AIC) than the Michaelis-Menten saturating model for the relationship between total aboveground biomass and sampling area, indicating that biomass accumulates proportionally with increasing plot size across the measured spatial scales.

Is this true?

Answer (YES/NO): YES